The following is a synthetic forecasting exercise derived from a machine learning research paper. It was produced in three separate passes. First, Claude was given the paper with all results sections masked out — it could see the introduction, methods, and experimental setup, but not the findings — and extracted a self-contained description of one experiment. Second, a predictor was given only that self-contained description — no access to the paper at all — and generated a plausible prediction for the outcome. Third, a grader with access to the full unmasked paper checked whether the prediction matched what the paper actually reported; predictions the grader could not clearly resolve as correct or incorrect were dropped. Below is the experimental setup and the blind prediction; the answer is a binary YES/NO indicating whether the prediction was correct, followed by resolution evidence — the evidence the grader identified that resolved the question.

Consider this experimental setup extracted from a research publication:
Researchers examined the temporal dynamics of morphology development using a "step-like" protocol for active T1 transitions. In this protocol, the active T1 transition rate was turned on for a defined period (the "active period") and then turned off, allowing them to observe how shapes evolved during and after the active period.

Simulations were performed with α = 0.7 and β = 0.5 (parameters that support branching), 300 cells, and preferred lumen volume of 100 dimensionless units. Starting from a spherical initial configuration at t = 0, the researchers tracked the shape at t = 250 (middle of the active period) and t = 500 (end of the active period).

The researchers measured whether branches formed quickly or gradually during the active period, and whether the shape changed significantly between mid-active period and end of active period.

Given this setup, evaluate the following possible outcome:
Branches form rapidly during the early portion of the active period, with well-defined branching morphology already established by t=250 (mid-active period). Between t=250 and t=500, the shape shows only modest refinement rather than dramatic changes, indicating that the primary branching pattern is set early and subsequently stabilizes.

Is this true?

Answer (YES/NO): YES